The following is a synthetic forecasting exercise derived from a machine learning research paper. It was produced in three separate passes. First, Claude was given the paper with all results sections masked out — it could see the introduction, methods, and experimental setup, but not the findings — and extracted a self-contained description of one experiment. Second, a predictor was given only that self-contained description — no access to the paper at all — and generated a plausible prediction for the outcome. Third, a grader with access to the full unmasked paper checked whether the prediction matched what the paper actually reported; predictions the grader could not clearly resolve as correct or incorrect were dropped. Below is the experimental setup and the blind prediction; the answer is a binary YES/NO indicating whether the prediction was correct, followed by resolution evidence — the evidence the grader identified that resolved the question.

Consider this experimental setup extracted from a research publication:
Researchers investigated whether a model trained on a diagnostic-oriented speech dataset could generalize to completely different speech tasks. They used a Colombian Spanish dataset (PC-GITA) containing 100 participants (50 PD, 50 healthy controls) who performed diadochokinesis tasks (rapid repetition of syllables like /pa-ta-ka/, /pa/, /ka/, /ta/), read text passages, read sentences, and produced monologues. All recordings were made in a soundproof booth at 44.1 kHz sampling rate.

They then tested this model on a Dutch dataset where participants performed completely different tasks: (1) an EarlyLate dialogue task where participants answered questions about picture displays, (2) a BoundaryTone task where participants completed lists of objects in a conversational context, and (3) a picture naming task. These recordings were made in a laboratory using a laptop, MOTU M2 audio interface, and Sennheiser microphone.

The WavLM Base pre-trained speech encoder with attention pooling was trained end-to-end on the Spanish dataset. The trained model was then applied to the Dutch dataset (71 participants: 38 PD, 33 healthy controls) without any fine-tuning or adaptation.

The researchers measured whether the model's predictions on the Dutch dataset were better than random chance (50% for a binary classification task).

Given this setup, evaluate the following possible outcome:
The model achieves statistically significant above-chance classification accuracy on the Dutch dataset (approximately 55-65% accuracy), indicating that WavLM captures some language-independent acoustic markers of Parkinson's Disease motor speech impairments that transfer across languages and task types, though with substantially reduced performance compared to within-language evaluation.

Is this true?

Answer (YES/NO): NO